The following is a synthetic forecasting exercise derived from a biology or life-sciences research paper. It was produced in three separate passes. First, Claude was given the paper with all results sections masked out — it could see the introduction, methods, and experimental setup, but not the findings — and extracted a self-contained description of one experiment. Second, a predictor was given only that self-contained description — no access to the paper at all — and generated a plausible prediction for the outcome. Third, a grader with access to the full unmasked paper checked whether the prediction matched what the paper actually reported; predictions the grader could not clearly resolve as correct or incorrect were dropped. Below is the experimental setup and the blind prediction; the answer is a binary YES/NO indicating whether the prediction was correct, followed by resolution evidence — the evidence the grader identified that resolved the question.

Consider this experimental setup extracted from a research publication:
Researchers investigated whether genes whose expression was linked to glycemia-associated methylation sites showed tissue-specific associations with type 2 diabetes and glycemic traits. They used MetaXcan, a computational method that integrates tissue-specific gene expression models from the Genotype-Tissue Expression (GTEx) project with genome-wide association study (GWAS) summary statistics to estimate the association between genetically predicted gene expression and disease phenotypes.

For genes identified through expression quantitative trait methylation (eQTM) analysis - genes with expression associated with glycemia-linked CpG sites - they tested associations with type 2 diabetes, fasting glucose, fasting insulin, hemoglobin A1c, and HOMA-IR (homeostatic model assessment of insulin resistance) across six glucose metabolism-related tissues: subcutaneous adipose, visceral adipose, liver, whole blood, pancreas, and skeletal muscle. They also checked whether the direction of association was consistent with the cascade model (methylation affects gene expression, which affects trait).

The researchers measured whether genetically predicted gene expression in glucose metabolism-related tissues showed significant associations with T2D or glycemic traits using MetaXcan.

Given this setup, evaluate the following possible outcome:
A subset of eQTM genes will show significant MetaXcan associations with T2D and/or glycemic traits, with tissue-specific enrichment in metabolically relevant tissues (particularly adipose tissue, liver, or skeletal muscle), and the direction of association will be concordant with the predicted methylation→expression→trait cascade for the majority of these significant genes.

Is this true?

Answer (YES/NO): NO